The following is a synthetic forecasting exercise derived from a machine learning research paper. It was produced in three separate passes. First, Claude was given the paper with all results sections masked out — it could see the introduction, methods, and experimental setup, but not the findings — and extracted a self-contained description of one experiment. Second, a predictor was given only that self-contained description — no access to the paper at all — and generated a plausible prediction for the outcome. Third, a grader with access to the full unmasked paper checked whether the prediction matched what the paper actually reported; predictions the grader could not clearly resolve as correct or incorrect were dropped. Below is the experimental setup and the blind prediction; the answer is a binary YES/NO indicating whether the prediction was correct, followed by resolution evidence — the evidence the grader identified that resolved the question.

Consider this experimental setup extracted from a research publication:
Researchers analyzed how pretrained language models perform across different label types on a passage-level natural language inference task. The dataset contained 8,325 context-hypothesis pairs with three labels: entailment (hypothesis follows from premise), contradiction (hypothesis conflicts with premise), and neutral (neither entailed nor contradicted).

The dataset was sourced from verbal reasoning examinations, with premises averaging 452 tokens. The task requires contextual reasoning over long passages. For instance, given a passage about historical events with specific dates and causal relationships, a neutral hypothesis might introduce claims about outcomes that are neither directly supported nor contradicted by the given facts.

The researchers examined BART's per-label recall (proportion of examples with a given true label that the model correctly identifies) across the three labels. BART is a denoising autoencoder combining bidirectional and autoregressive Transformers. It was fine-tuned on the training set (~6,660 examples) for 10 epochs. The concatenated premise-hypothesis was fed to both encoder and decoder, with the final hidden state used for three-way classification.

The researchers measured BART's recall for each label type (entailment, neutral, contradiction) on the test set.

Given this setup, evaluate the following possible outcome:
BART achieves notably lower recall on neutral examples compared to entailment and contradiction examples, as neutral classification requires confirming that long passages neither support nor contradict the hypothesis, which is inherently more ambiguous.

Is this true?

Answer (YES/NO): YES